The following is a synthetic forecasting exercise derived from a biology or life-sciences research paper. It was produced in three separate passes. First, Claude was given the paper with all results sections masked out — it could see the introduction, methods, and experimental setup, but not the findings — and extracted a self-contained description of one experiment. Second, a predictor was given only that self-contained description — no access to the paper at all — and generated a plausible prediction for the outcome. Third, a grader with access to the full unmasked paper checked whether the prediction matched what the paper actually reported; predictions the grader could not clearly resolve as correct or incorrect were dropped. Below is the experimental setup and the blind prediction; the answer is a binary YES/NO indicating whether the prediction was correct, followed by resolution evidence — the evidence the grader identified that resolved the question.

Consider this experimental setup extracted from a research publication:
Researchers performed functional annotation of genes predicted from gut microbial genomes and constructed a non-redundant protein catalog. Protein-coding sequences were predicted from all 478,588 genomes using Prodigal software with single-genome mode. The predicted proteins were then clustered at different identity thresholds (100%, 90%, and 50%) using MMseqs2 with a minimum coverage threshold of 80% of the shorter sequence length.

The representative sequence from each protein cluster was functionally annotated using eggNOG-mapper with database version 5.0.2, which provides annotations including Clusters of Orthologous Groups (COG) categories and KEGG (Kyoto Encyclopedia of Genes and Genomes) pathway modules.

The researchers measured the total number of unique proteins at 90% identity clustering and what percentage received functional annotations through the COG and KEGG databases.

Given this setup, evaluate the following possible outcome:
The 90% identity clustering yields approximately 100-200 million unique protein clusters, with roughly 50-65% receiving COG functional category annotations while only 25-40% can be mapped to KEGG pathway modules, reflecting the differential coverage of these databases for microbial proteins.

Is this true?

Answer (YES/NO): NO